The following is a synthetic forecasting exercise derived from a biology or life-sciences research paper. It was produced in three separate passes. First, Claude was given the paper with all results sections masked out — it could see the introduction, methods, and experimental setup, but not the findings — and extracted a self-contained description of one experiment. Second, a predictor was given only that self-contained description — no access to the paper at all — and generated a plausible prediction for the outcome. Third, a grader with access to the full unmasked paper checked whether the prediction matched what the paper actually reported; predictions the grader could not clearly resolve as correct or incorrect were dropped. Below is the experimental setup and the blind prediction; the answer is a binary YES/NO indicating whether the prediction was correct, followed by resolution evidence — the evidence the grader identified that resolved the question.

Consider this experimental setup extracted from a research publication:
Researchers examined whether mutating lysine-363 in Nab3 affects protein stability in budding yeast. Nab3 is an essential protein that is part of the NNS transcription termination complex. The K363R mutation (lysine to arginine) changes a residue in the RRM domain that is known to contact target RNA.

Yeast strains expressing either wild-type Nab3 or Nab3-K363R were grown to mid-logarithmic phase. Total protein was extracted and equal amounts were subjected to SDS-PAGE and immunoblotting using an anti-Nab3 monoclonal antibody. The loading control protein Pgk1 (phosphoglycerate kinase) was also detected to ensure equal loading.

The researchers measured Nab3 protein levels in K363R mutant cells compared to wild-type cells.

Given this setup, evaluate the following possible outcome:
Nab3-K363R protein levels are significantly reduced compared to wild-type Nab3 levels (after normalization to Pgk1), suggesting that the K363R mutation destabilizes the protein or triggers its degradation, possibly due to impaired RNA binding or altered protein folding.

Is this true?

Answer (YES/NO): NO